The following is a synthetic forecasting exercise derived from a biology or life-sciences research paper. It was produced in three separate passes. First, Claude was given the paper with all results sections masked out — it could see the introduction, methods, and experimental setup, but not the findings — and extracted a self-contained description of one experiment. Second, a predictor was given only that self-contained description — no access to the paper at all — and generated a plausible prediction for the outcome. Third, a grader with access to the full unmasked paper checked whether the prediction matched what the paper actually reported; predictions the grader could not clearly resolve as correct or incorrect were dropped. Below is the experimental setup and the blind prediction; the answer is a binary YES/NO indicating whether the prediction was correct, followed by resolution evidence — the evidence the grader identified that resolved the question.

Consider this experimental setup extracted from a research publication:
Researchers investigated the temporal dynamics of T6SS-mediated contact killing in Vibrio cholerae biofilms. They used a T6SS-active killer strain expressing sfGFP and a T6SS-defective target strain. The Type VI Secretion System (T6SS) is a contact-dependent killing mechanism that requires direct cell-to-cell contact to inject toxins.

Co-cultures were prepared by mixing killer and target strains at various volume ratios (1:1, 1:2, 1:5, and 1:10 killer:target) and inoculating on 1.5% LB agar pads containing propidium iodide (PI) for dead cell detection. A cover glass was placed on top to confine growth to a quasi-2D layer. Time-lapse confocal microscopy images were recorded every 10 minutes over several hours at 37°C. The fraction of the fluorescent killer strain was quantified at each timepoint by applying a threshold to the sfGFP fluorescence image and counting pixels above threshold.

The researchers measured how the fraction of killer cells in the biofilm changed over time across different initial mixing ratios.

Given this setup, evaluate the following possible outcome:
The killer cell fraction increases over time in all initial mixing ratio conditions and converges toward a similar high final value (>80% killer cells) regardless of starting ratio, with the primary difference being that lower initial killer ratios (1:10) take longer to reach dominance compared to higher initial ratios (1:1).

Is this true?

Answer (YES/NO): NO